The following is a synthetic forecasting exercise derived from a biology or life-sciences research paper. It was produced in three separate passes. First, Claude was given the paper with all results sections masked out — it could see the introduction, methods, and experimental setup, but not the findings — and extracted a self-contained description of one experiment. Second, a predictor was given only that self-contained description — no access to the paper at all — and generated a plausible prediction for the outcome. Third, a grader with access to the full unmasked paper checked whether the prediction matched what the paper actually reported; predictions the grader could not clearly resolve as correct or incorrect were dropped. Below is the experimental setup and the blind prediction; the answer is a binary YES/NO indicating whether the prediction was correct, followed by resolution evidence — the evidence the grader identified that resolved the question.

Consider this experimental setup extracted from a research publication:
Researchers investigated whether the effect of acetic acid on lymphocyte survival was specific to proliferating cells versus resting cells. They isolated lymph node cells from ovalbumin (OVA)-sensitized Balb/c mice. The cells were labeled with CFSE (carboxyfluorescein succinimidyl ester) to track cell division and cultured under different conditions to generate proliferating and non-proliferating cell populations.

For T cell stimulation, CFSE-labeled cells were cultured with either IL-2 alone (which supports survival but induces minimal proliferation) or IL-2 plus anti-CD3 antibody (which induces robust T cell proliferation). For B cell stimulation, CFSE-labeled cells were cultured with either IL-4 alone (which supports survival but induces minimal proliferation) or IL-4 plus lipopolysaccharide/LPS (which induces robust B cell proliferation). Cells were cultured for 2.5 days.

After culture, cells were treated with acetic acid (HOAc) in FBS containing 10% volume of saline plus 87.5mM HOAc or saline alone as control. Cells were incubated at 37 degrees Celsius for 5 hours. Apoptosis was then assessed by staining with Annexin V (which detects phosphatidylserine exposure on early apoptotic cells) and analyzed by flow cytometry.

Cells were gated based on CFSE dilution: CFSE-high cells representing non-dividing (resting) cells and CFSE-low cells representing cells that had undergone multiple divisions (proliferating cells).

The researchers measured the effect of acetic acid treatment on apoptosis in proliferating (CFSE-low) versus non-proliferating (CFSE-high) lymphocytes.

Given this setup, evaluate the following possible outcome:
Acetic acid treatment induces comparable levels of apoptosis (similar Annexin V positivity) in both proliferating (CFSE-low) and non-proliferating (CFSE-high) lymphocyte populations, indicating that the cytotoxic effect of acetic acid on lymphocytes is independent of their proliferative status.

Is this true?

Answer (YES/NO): NO